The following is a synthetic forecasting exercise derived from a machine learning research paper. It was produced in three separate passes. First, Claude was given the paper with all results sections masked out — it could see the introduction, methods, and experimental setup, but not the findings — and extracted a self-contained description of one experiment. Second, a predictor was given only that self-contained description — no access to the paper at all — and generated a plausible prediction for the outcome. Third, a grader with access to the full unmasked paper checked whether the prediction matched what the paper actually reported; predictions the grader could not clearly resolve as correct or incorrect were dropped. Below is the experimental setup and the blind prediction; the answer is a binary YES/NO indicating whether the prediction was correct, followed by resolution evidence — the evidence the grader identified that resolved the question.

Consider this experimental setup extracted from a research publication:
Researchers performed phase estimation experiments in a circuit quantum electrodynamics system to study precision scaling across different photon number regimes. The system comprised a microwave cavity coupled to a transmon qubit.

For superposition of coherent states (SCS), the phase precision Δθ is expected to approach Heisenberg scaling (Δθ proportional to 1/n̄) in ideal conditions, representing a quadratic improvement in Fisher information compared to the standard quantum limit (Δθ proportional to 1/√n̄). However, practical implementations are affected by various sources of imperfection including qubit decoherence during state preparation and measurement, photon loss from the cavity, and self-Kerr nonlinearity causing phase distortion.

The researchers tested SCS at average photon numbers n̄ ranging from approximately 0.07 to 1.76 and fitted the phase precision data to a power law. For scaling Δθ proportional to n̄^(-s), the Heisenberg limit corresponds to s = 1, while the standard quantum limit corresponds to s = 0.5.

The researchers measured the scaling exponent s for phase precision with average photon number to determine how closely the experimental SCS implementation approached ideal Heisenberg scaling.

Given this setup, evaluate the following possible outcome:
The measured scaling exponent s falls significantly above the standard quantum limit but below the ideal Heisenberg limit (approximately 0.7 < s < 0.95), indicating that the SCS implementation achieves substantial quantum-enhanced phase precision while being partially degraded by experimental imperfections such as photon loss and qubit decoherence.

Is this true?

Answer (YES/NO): YES